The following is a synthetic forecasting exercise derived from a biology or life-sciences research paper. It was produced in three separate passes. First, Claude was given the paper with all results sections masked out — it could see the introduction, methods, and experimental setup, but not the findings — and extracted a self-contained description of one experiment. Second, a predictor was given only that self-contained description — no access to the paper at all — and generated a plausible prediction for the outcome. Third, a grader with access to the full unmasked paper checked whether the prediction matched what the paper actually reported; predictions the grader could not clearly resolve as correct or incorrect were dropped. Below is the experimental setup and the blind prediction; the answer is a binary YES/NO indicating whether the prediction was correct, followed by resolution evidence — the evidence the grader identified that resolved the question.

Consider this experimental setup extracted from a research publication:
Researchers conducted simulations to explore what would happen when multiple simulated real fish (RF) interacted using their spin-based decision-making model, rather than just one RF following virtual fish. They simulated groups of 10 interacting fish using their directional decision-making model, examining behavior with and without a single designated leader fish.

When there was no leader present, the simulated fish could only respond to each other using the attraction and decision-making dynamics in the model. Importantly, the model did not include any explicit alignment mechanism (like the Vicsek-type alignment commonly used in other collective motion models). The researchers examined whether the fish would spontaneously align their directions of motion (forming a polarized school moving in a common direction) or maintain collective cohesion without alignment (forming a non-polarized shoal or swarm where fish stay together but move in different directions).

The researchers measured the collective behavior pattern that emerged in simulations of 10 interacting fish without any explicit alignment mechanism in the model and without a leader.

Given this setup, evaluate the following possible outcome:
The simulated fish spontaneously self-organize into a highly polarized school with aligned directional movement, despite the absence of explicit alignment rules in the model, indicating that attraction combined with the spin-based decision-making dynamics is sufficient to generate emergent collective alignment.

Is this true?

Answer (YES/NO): NO